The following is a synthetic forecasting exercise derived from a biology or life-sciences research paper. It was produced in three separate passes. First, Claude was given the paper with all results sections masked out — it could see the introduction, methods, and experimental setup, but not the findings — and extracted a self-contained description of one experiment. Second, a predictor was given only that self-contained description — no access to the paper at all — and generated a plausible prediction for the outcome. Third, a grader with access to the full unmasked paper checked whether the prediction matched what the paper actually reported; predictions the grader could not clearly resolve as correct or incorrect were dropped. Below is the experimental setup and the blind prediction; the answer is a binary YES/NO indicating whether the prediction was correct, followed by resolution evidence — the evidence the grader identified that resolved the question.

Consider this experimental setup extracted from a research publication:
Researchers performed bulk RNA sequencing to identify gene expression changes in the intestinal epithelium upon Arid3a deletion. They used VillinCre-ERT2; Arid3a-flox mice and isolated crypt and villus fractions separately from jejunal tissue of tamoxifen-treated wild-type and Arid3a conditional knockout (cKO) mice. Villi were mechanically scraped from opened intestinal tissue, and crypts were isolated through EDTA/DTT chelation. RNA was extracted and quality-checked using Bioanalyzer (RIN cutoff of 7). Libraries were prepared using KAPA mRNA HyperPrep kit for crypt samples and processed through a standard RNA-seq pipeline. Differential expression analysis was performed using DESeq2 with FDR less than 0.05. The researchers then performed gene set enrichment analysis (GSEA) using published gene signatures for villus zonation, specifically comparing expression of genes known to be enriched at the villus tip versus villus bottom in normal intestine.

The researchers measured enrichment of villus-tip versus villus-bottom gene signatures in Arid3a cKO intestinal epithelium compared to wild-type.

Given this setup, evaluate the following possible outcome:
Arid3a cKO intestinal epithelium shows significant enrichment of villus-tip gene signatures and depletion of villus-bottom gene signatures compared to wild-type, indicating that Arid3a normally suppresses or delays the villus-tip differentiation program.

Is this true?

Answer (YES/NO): YES